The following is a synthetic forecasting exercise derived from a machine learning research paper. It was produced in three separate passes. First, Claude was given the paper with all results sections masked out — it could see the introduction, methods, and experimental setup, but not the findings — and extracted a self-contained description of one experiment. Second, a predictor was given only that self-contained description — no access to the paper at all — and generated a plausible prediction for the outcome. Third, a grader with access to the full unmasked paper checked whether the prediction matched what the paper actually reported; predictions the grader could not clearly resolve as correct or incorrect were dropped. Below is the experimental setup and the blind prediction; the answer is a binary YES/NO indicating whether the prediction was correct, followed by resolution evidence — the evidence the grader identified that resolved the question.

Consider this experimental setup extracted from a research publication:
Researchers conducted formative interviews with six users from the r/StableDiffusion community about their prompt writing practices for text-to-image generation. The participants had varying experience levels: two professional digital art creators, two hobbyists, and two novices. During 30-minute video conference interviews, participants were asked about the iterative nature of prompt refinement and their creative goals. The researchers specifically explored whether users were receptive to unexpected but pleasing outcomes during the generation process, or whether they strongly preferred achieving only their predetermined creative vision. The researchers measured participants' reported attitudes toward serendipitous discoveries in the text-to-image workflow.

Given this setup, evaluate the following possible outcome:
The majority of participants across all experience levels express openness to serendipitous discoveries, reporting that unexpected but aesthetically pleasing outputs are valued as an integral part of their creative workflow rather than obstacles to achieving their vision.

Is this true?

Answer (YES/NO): NO